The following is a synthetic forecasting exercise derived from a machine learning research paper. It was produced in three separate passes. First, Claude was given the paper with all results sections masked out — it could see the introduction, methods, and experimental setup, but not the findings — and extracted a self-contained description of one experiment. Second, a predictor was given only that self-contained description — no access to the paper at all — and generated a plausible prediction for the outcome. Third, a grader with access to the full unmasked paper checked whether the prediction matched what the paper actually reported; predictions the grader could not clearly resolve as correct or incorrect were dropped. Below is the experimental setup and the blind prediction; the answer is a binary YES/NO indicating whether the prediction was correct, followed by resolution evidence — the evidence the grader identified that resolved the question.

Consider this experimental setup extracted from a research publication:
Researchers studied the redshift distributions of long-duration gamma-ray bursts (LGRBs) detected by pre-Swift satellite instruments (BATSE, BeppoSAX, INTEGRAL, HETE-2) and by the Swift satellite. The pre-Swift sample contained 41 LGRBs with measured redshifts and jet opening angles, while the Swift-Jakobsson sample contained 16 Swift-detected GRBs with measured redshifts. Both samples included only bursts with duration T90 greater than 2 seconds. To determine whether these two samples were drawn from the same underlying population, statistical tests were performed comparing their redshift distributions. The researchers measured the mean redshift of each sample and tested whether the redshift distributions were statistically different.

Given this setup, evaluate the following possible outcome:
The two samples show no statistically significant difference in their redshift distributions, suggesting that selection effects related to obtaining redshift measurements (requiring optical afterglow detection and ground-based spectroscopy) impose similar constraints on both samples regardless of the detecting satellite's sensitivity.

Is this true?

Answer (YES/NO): NO